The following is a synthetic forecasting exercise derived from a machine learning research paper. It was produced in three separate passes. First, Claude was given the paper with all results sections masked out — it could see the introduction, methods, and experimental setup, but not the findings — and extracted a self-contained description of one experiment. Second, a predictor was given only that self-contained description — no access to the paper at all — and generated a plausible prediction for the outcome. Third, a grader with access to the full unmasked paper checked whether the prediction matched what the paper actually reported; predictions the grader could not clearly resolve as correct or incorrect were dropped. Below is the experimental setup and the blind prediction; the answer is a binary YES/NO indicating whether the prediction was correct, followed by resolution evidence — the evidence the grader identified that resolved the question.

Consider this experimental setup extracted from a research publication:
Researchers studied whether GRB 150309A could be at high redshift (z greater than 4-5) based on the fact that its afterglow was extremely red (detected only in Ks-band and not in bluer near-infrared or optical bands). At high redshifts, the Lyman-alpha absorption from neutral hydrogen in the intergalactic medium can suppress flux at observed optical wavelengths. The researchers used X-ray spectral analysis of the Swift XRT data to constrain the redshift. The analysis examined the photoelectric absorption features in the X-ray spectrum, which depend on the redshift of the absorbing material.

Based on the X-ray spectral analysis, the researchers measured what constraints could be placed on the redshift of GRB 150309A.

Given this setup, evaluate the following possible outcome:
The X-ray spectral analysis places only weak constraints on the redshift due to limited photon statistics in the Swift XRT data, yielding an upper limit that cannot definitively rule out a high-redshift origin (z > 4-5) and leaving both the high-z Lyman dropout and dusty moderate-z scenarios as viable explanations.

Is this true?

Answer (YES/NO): NO